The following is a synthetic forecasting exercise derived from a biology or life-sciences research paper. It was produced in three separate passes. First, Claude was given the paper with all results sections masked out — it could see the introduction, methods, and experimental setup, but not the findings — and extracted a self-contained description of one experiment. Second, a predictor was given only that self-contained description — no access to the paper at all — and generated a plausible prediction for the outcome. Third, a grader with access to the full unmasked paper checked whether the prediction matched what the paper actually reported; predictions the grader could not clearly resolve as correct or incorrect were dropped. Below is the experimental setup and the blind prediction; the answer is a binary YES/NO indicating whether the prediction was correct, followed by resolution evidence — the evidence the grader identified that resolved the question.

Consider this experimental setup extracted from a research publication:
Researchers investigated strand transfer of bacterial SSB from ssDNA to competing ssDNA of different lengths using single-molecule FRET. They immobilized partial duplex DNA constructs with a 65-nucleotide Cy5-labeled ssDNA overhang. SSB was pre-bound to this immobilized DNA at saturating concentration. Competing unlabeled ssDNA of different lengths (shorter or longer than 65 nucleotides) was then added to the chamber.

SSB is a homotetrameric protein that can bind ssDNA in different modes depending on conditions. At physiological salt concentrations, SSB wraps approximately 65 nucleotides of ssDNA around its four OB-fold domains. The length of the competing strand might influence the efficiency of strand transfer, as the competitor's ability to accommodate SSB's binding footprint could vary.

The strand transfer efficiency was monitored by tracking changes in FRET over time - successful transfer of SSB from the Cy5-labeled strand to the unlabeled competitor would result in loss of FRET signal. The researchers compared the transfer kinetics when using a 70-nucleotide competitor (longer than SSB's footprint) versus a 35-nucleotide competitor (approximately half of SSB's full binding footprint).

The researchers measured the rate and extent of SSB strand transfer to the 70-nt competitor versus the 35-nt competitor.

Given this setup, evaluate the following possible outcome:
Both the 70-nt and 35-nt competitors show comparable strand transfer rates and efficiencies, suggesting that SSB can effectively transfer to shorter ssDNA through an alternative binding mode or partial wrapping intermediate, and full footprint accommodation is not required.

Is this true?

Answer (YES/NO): NO